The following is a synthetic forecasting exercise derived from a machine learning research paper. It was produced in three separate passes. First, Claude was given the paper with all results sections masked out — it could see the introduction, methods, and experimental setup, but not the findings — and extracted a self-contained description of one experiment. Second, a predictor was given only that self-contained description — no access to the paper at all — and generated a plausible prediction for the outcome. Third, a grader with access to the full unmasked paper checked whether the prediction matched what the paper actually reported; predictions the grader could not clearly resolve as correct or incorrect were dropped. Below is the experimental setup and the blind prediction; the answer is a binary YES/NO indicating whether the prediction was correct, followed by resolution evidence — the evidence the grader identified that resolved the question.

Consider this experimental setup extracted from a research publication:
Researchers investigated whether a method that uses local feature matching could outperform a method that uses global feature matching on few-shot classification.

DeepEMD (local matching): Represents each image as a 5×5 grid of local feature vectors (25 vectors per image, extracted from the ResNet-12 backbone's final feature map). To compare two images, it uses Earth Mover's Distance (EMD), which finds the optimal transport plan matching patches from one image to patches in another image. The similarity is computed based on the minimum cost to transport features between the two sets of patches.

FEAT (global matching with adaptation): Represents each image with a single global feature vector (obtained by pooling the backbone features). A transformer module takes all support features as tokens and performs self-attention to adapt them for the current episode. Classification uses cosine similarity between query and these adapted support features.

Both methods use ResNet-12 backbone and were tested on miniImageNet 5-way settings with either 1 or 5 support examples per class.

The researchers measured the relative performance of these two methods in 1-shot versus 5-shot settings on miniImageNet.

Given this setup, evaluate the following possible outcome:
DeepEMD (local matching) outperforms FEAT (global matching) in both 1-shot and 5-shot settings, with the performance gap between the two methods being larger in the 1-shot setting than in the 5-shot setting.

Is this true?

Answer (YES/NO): NO